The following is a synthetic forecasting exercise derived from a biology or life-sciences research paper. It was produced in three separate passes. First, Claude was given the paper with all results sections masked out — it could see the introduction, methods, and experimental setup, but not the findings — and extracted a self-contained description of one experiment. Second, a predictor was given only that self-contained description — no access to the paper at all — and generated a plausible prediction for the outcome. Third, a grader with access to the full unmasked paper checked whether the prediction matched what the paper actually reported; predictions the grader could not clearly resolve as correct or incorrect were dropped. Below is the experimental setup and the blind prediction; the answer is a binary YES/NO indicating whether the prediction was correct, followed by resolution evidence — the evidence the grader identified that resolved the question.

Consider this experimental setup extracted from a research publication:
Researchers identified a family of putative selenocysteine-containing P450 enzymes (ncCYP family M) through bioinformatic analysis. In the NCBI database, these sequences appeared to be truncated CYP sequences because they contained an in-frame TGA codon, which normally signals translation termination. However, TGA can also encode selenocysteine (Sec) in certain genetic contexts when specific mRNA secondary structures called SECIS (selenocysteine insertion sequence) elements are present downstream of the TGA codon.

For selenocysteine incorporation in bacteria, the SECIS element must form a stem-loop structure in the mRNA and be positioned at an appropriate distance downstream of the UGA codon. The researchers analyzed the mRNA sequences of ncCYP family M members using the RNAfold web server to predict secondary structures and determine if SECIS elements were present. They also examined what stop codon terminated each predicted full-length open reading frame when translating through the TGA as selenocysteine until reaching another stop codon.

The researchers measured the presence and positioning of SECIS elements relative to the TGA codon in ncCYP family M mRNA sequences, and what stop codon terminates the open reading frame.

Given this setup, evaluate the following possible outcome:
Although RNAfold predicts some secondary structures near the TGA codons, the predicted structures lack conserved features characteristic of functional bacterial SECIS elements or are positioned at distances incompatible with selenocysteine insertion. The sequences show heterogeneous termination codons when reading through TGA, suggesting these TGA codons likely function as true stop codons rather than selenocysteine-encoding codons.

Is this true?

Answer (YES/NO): NO